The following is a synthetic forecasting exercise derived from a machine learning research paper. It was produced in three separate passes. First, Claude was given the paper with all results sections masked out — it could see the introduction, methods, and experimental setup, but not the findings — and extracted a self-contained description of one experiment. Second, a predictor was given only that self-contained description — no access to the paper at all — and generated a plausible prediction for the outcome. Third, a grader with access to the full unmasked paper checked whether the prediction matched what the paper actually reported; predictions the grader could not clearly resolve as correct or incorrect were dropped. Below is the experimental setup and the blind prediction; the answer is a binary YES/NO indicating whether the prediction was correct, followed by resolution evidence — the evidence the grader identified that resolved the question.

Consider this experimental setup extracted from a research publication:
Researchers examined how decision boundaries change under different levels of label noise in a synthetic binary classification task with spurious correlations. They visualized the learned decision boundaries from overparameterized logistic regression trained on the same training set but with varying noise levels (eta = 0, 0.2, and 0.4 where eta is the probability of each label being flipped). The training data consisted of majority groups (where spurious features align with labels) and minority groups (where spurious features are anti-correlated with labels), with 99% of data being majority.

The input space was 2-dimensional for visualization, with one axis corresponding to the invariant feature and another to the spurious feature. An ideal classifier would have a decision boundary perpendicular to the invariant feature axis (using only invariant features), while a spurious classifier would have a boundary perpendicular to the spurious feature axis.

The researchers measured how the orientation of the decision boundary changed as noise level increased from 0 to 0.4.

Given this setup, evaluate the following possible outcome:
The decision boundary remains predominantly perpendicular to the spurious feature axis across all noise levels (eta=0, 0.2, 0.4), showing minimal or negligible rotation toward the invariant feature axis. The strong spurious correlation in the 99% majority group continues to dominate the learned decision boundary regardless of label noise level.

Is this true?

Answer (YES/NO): NO